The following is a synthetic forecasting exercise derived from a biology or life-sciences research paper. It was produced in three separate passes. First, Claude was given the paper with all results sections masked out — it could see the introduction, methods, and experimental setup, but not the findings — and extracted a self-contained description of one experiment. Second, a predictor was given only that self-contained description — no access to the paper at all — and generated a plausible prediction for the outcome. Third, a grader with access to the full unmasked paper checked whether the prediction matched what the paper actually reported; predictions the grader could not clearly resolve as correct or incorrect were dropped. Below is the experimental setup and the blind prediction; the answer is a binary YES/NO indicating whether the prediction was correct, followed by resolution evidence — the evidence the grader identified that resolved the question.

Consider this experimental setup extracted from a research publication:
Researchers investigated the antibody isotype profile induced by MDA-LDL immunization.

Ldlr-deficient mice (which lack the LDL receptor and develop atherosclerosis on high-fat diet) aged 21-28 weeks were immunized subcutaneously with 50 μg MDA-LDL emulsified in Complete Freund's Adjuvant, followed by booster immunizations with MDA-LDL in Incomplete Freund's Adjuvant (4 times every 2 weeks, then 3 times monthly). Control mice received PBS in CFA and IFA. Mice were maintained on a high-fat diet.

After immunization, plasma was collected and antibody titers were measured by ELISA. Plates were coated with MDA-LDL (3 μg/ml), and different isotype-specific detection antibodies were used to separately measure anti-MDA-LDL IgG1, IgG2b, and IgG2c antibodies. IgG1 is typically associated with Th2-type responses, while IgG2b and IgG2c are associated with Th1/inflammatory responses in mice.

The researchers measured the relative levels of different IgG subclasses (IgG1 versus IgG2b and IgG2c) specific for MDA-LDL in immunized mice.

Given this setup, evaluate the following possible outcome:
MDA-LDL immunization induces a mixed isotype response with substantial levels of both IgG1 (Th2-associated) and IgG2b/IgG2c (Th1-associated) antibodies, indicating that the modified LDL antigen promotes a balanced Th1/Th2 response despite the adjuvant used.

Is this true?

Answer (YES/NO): YES